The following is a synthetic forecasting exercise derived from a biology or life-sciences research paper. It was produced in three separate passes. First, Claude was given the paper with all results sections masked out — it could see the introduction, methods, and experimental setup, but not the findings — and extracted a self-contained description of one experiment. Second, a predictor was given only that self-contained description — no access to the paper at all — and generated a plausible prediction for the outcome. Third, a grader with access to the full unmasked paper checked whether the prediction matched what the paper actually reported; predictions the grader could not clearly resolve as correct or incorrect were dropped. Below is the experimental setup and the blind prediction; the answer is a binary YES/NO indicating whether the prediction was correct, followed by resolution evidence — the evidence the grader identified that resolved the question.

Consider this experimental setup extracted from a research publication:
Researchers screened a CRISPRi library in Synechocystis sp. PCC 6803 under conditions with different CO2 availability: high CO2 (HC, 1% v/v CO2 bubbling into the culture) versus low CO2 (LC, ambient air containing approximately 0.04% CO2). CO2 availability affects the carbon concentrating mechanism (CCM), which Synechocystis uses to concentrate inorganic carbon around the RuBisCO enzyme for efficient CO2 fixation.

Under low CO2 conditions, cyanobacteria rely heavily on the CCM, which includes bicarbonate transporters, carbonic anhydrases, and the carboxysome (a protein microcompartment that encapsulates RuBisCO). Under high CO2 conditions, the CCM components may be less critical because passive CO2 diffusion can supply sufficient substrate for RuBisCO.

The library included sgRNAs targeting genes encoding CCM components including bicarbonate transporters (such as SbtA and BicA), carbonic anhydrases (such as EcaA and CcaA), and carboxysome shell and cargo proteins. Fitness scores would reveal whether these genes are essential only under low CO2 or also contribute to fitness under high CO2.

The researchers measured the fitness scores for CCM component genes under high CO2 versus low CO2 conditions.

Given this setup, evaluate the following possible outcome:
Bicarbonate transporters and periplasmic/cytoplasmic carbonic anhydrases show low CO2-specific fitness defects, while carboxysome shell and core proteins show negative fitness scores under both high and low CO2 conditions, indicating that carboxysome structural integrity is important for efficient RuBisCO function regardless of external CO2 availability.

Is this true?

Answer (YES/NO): NO